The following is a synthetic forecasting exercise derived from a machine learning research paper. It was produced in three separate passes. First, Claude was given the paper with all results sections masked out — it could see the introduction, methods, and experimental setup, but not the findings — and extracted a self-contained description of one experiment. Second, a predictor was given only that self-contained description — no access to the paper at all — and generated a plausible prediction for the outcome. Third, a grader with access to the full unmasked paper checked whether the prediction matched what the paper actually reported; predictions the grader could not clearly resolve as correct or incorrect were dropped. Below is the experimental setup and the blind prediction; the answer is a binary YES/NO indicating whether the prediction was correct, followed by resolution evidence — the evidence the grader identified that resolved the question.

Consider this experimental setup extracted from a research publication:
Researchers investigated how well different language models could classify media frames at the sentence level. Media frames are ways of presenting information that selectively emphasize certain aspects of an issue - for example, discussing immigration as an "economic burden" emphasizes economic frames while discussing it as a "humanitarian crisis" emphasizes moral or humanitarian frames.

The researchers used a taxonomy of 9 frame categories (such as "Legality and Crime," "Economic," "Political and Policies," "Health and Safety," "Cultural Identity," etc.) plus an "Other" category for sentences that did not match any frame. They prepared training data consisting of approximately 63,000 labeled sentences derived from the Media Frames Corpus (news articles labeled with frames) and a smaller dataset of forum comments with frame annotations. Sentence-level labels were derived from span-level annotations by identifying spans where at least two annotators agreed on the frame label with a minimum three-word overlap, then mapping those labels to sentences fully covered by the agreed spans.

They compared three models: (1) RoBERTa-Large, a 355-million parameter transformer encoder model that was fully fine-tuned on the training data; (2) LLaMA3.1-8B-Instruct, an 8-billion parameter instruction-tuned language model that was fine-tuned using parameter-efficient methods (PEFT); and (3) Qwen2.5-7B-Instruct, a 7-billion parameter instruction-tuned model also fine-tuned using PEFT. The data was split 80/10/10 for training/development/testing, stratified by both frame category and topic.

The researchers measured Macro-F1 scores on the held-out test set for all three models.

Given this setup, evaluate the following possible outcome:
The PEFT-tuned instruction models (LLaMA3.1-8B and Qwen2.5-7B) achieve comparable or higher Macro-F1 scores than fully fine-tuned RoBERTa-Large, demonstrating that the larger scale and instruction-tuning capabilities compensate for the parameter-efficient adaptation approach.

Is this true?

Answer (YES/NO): NO